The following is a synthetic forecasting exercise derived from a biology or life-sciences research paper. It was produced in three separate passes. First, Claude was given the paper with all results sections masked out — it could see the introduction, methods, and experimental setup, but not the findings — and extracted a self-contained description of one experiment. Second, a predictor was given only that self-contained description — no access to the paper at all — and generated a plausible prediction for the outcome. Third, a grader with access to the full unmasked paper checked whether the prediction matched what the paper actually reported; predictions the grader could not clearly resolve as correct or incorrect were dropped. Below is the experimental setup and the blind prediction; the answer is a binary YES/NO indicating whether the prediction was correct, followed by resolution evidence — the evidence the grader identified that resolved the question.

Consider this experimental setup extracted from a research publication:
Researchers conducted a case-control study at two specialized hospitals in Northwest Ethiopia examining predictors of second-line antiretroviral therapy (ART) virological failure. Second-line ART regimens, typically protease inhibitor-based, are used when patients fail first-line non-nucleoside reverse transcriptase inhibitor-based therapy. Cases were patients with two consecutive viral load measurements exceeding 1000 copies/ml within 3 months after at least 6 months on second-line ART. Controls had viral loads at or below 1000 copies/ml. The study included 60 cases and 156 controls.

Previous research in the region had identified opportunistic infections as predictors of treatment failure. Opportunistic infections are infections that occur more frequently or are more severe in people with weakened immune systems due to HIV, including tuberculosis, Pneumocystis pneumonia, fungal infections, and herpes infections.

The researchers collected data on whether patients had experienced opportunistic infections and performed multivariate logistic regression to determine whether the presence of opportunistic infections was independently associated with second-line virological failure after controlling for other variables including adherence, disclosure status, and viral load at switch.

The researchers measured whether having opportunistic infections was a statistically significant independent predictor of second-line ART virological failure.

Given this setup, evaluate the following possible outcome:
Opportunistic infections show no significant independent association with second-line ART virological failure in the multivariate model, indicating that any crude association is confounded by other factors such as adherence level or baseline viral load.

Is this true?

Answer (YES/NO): NO